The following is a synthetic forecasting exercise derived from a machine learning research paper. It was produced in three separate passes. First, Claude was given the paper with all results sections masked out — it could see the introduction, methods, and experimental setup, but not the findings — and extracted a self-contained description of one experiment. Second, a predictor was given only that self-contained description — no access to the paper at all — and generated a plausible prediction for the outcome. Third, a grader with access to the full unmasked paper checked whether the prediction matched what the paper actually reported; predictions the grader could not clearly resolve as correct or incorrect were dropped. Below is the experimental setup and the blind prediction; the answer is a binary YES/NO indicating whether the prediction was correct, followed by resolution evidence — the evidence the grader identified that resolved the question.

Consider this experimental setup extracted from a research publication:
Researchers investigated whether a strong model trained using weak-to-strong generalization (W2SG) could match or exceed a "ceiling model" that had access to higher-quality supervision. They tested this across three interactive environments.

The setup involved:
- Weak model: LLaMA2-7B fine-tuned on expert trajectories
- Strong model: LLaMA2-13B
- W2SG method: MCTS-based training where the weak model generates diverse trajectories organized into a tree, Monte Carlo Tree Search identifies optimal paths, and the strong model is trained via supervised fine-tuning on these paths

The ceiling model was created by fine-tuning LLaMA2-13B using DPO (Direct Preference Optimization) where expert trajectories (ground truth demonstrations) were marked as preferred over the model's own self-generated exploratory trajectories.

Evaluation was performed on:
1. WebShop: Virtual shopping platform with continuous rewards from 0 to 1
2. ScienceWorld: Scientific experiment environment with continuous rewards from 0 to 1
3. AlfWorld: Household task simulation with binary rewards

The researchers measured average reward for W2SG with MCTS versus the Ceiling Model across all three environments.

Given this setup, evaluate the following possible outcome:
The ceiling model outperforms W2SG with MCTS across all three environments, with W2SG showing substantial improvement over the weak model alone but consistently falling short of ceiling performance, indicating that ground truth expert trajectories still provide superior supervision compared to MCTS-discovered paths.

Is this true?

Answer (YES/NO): NO